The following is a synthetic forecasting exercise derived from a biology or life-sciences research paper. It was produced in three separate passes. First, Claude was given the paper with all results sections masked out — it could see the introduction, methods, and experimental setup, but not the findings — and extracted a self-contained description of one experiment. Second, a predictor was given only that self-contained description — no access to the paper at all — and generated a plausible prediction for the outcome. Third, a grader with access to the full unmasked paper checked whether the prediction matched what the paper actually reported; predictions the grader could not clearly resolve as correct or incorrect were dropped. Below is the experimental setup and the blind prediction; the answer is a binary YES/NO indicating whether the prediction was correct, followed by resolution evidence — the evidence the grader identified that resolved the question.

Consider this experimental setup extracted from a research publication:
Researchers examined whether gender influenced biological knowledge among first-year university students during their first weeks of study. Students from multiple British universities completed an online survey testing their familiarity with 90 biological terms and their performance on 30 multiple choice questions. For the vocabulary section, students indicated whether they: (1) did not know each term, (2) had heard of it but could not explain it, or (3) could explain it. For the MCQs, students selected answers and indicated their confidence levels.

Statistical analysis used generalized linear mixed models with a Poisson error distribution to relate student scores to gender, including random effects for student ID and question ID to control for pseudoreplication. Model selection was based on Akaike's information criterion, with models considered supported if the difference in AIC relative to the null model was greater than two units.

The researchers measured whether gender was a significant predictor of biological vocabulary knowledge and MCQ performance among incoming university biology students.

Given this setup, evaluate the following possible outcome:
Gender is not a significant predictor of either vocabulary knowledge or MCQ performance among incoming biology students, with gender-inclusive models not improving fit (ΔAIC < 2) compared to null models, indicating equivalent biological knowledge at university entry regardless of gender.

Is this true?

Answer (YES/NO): YES